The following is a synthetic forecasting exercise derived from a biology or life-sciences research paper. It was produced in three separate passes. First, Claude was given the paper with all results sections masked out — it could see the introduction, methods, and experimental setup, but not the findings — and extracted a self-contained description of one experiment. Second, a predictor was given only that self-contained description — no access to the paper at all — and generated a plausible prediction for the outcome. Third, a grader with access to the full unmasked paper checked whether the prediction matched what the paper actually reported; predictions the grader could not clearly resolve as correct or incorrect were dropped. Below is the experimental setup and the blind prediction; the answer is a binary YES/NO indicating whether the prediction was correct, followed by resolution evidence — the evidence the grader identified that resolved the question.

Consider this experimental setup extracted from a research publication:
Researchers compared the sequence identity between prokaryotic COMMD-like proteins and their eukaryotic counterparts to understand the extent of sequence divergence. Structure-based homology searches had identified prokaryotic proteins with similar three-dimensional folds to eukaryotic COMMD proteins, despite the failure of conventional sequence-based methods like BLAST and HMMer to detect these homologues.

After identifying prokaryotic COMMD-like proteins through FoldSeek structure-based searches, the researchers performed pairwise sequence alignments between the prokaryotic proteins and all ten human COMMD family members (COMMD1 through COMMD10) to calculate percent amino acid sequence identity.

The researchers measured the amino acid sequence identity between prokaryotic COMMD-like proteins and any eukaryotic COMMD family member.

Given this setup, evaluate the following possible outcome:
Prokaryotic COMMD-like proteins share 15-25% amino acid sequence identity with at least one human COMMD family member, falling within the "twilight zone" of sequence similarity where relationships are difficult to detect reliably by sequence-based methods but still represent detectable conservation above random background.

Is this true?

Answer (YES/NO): NO